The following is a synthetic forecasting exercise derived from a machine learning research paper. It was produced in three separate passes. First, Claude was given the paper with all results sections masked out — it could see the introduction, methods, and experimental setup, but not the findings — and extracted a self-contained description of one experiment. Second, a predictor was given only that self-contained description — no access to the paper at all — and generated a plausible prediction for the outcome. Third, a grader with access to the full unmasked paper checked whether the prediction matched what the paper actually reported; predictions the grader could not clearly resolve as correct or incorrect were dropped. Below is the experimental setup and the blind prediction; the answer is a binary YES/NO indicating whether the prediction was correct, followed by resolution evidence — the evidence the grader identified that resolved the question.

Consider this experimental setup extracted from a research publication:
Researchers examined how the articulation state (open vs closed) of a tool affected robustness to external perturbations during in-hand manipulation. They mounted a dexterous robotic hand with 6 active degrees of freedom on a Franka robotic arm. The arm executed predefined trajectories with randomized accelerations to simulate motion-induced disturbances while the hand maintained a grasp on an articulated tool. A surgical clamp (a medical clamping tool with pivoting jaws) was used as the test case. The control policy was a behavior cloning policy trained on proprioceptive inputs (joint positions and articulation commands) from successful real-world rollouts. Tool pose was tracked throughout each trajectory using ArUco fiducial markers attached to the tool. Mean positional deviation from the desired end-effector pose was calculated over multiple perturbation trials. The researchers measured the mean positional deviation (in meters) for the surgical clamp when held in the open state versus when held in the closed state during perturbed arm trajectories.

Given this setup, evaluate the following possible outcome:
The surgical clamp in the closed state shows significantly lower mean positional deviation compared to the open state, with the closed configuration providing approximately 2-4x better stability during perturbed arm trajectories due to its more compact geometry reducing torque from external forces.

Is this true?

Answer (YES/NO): YES